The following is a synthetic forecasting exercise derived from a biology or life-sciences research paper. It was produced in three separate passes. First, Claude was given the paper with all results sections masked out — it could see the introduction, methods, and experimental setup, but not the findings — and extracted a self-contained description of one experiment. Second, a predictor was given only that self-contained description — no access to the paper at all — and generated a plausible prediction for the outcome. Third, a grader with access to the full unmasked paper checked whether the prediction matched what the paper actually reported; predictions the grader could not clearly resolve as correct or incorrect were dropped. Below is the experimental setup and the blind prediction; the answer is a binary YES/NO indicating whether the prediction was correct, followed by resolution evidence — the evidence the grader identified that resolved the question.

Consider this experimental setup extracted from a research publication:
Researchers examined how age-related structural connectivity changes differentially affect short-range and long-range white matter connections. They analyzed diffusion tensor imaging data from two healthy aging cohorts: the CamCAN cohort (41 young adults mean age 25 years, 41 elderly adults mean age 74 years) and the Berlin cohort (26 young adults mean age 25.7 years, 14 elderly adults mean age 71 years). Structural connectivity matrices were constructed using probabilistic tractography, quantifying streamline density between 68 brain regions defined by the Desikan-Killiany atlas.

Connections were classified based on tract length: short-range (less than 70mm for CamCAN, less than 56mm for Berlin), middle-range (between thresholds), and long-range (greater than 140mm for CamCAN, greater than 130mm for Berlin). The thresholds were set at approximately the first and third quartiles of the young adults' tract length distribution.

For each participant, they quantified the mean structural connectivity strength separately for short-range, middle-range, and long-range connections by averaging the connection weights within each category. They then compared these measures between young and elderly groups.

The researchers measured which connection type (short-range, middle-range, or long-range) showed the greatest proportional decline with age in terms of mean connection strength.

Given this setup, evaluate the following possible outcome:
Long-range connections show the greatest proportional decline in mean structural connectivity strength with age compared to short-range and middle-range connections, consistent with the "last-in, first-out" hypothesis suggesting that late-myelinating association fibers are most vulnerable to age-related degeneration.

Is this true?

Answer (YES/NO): YES